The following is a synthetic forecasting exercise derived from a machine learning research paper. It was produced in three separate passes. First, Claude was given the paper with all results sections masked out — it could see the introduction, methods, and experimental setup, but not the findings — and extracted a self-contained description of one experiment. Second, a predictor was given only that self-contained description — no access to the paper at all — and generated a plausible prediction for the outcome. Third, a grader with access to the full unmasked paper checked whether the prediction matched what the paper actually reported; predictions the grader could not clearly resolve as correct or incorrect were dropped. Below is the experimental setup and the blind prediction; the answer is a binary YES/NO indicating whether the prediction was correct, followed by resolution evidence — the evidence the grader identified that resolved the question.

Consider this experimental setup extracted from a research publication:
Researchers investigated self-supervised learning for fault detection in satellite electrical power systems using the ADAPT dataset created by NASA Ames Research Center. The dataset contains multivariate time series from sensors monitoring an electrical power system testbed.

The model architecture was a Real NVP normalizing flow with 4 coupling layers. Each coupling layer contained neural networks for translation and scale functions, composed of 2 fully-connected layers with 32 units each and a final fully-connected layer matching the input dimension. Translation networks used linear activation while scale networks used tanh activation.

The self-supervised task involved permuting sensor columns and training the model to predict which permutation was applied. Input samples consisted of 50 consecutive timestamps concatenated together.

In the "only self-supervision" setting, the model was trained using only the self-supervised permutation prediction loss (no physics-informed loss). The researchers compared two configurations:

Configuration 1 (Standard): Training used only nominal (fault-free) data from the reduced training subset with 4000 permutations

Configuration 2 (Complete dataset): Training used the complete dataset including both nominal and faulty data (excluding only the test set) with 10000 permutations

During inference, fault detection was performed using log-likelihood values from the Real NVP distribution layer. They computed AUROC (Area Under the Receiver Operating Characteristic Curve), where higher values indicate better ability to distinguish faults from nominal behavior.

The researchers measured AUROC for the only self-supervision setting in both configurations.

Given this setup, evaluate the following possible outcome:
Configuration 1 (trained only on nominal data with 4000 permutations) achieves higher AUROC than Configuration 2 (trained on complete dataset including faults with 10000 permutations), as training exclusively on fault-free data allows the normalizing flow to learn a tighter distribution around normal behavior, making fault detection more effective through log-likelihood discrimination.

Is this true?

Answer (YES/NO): NO